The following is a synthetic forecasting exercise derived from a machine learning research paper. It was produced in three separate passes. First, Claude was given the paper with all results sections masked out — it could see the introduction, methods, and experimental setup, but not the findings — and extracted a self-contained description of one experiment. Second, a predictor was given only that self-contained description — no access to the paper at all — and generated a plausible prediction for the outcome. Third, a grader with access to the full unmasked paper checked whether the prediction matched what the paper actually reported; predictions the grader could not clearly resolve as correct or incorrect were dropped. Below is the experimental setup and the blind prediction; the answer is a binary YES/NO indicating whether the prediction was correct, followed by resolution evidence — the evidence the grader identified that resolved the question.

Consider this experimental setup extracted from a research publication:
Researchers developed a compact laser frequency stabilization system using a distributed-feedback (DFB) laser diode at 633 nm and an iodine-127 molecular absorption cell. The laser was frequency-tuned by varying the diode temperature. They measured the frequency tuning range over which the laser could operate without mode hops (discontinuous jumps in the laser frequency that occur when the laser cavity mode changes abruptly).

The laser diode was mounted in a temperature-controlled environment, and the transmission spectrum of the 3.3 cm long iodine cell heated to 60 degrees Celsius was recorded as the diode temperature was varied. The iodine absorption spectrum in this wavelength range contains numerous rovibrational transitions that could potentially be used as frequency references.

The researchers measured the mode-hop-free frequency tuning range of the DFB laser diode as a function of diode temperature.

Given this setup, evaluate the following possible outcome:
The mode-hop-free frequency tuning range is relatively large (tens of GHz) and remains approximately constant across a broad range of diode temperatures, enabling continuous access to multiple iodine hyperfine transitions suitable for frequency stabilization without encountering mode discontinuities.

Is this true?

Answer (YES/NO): NO